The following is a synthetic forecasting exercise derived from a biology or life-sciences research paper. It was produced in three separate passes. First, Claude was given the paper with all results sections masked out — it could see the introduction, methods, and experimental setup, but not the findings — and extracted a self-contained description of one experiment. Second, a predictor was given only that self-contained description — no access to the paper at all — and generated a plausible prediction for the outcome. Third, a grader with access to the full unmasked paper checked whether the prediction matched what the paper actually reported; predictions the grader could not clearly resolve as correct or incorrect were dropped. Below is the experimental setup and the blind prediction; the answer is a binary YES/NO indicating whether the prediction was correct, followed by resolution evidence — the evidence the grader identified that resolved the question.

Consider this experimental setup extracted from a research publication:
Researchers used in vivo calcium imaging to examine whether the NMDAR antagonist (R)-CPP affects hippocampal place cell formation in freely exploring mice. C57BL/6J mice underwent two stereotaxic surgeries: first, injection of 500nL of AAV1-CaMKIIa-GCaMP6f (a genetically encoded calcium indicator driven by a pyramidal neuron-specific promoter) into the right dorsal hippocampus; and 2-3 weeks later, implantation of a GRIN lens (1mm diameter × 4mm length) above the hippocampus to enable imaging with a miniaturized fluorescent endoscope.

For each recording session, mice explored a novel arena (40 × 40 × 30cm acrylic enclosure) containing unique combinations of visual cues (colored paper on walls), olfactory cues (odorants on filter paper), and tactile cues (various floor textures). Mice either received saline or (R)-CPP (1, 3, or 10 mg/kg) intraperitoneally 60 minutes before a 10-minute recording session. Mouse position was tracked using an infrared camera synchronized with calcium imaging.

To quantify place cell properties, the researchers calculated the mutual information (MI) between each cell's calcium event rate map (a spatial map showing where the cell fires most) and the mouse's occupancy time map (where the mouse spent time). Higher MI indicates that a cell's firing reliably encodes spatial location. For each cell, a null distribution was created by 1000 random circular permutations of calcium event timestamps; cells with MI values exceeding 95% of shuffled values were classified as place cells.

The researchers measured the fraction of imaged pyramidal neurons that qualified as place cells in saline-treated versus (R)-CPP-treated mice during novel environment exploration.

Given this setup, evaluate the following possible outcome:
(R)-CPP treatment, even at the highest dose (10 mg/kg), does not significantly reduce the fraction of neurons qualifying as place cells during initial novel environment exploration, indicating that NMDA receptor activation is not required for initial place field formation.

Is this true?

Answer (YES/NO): NO